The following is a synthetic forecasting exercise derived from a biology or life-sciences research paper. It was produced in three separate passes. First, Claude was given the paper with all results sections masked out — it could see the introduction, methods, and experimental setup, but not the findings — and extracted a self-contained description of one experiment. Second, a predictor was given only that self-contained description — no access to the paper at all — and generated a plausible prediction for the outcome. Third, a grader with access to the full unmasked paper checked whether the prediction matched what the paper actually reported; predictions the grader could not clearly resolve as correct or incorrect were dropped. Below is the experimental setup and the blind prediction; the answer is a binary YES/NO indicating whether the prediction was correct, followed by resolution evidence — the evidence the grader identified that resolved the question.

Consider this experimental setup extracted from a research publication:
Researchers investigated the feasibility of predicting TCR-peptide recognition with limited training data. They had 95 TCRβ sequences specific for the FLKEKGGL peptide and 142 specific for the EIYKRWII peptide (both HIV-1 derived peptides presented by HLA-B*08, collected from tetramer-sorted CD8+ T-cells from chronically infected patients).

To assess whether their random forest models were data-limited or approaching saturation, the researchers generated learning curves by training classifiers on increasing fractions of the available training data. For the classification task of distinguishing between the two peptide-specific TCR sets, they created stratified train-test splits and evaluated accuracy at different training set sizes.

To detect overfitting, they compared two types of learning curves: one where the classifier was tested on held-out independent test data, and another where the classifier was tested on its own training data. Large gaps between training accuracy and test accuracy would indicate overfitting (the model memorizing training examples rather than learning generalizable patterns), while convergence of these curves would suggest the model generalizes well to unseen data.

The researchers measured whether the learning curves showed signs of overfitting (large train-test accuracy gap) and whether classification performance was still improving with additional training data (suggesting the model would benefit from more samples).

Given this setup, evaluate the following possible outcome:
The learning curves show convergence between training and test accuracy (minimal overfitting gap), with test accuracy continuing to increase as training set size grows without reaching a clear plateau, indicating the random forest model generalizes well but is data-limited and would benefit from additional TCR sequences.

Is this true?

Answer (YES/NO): NO